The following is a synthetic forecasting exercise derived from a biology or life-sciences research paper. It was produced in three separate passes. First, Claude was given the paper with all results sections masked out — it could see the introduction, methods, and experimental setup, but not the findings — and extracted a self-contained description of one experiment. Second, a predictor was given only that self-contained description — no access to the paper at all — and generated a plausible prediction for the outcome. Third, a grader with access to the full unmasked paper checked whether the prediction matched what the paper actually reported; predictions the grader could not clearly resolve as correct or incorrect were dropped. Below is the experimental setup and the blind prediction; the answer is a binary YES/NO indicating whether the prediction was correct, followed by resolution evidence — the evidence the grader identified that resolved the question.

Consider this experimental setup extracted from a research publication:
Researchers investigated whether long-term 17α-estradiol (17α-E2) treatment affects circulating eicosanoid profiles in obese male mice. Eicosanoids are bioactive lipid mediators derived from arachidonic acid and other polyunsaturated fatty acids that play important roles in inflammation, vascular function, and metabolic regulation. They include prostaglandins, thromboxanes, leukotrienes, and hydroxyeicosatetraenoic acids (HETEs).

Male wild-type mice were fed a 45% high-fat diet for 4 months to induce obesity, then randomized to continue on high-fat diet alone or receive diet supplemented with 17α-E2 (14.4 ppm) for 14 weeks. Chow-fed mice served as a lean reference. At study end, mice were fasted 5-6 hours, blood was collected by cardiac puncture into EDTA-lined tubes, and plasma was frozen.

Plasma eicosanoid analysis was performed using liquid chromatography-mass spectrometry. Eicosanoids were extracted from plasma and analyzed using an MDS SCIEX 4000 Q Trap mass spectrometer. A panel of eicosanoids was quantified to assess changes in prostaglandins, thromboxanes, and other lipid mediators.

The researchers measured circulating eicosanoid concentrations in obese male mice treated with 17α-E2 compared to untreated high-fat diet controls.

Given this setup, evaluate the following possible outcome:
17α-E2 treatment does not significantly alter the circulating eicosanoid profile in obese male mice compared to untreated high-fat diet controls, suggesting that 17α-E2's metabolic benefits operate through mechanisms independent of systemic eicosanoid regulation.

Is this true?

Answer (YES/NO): NO